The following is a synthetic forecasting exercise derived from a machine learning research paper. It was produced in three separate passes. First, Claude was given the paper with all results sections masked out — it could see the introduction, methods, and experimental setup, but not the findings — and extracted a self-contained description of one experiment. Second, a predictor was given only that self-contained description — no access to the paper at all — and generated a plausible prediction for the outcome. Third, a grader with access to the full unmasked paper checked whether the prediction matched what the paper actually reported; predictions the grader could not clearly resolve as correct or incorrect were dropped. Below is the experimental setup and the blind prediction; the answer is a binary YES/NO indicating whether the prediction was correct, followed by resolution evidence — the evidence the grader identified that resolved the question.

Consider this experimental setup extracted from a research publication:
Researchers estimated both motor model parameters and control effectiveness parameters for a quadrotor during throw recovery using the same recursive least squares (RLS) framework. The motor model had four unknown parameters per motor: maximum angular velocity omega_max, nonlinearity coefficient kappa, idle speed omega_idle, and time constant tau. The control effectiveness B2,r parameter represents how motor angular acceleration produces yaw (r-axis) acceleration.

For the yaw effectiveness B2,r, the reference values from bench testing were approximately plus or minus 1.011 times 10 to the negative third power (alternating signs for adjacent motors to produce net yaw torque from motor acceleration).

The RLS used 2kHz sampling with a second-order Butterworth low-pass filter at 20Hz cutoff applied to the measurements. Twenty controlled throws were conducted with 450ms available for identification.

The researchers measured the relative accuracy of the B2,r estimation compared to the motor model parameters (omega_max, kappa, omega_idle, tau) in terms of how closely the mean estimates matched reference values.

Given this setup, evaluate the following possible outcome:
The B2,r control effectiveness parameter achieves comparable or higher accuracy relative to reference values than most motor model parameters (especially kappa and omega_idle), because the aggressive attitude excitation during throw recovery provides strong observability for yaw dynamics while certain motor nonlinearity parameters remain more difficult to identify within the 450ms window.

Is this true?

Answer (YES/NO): YES